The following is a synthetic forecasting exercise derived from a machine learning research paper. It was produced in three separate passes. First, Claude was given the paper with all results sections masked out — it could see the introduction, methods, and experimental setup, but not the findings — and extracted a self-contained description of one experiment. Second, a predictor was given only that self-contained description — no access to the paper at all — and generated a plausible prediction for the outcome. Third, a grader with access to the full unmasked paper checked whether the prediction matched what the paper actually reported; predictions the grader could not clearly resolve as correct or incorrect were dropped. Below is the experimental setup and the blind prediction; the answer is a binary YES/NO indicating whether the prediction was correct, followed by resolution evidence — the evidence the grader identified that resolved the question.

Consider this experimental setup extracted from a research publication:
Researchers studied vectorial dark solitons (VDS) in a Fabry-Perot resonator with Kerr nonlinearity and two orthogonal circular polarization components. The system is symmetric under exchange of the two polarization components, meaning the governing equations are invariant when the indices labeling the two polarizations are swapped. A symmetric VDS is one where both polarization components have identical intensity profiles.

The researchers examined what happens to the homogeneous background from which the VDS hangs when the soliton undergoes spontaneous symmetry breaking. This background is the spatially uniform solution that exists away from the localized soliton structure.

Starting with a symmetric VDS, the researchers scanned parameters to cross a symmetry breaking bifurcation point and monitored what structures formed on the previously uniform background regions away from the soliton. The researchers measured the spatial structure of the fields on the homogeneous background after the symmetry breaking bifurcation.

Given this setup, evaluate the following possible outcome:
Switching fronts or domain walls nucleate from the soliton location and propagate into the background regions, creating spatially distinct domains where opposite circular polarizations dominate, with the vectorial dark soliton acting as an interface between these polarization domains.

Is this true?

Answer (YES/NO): NO